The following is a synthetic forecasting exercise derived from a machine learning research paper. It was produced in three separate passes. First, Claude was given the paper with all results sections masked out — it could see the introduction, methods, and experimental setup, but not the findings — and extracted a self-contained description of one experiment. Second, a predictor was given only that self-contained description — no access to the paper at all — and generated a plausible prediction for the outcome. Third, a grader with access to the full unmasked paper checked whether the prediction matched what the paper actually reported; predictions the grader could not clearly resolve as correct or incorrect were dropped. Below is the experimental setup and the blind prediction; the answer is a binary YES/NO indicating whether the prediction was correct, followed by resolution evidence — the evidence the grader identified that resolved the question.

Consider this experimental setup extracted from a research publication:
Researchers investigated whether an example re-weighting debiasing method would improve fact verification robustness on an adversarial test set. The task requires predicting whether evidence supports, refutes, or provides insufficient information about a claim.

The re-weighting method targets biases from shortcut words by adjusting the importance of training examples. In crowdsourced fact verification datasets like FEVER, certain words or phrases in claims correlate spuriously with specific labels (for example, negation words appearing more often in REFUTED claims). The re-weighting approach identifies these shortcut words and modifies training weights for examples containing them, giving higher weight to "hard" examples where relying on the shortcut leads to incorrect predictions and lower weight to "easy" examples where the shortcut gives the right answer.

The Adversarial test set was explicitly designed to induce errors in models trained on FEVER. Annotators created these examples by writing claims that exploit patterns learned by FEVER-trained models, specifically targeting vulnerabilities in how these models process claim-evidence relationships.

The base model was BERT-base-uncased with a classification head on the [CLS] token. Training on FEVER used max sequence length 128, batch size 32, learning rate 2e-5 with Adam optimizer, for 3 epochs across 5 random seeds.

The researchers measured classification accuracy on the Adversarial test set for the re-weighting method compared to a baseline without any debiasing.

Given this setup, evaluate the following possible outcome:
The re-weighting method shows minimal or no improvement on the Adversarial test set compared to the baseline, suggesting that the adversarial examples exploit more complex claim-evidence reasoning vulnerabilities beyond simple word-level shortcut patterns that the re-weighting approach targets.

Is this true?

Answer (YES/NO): YES